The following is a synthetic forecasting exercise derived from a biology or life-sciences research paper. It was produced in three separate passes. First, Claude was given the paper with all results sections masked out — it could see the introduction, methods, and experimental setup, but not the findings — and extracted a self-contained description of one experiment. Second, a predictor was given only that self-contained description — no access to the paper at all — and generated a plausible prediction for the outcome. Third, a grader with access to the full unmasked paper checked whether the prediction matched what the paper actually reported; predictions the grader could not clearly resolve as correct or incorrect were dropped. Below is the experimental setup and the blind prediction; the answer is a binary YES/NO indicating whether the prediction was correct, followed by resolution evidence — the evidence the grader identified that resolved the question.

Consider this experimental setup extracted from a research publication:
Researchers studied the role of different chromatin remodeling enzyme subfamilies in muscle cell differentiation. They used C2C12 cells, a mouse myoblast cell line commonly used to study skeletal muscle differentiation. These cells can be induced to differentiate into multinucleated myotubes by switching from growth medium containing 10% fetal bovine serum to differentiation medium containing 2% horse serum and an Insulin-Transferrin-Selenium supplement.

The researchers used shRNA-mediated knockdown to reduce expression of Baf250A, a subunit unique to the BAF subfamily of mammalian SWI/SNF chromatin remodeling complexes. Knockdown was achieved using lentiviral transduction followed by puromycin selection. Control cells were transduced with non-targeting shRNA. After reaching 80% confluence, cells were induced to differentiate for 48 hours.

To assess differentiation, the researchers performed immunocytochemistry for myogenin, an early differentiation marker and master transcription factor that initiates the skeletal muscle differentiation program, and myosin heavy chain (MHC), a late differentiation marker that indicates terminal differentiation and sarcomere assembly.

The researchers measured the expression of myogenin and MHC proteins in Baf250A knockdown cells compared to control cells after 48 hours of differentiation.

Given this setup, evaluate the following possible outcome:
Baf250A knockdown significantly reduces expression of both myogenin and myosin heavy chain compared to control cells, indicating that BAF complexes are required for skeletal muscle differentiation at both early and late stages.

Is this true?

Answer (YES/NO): YES